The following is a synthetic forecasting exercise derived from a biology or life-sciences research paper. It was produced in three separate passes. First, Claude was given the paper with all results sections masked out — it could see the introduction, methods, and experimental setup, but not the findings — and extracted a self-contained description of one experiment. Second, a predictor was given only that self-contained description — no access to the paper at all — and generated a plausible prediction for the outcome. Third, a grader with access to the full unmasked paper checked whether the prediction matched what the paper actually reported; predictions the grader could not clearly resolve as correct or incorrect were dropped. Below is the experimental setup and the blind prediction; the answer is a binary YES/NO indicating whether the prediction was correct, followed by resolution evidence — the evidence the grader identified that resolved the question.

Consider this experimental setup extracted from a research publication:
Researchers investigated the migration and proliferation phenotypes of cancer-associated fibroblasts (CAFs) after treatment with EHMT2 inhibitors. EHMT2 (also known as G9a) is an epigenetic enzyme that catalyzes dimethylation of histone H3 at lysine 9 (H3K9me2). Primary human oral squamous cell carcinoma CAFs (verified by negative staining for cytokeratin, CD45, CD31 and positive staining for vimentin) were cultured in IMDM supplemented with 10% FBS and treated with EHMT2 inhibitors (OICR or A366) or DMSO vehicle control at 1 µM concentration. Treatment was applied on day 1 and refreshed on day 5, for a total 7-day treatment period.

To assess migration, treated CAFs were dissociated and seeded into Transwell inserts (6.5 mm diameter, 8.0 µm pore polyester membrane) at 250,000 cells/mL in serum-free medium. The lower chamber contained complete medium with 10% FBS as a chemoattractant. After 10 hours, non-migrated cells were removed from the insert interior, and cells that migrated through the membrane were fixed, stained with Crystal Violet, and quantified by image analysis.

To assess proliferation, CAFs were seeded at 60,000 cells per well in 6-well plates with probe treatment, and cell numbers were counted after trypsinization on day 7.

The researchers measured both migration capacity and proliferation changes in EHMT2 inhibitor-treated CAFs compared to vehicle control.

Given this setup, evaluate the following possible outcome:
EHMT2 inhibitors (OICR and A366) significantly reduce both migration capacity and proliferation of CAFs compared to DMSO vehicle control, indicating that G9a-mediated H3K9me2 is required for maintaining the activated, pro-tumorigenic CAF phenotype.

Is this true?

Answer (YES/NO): NO